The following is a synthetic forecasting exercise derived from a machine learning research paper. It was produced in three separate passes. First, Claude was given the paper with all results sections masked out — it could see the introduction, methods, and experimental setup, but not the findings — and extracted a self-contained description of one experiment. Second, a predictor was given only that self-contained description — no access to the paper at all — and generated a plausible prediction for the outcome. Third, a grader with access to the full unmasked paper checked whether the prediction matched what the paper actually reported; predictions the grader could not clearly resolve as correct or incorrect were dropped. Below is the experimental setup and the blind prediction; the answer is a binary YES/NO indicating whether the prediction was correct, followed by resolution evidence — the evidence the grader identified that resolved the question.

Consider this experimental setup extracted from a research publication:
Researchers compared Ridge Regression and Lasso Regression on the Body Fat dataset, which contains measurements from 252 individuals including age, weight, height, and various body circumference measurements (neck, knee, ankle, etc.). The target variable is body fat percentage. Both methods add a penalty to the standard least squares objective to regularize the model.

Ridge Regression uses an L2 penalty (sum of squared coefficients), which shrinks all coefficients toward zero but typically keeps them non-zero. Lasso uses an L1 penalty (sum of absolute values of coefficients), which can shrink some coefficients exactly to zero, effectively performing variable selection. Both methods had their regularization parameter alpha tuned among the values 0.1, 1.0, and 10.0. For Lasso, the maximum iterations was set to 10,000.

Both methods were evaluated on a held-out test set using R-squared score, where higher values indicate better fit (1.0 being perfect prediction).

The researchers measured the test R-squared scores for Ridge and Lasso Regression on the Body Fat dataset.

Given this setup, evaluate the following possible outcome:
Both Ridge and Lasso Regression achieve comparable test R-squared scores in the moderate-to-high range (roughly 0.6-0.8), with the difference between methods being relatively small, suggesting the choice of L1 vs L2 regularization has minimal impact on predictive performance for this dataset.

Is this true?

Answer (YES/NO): YES